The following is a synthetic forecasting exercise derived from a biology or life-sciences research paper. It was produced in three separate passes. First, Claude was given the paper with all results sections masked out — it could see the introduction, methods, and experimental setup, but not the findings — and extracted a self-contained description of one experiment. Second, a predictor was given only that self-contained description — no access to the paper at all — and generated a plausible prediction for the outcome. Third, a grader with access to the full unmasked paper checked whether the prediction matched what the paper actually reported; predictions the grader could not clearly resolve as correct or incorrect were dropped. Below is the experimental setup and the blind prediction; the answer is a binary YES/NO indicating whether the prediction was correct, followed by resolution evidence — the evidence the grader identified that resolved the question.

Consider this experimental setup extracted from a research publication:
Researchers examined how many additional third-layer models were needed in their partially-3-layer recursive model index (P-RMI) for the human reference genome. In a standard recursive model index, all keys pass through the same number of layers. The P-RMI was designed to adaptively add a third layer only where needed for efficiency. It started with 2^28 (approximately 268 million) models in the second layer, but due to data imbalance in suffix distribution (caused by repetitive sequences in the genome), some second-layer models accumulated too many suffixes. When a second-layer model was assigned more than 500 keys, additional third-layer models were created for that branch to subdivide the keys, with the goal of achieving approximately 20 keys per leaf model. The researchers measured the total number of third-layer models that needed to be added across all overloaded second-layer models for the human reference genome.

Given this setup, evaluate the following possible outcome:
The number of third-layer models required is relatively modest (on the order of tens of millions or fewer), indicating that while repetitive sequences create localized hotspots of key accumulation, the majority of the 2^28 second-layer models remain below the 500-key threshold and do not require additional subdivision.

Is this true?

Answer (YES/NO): YES